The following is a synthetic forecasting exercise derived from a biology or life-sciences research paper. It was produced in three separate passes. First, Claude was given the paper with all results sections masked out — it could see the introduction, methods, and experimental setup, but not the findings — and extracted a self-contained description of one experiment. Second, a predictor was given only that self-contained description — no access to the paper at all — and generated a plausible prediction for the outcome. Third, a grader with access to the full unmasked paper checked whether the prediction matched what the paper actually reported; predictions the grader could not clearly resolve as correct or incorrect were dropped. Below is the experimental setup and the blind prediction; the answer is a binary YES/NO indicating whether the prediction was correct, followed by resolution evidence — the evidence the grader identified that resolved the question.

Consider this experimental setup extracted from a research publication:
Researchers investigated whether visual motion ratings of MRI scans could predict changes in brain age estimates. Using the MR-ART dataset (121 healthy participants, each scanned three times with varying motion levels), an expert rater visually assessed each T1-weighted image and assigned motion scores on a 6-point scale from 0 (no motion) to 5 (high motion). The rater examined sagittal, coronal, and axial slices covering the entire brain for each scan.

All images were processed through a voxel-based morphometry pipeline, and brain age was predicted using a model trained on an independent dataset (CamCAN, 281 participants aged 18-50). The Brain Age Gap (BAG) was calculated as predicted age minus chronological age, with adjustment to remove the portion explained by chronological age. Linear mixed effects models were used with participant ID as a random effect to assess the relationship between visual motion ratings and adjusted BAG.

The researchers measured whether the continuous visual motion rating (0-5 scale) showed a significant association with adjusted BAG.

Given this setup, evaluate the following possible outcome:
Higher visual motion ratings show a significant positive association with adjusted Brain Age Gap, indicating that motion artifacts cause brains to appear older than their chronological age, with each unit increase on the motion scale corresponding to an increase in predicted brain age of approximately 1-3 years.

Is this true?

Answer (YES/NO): NO